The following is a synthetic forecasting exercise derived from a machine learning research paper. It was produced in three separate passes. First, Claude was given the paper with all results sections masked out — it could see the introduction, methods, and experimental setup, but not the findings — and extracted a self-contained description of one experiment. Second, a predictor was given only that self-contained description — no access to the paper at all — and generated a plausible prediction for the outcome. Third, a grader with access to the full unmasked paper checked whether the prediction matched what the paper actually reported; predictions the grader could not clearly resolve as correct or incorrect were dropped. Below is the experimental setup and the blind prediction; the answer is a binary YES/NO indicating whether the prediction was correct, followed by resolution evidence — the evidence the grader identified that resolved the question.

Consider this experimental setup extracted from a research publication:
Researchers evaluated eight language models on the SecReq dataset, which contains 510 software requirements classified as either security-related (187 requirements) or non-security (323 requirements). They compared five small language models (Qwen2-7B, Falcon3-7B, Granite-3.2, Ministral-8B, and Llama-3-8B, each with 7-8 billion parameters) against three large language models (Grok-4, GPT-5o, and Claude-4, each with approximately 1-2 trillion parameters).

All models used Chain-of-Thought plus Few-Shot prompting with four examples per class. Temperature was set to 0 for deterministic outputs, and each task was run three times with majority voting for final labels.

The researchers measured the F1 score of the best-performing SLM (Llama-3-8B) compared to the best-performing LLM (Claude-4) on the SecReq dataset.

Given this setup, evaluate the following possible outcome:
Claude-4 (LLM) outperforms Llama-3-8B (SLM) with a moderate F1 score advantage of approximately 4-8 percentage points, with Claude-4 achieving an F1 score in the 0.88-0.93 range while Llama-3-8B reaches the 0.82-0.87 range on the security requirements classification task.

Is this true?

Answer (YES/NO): NO